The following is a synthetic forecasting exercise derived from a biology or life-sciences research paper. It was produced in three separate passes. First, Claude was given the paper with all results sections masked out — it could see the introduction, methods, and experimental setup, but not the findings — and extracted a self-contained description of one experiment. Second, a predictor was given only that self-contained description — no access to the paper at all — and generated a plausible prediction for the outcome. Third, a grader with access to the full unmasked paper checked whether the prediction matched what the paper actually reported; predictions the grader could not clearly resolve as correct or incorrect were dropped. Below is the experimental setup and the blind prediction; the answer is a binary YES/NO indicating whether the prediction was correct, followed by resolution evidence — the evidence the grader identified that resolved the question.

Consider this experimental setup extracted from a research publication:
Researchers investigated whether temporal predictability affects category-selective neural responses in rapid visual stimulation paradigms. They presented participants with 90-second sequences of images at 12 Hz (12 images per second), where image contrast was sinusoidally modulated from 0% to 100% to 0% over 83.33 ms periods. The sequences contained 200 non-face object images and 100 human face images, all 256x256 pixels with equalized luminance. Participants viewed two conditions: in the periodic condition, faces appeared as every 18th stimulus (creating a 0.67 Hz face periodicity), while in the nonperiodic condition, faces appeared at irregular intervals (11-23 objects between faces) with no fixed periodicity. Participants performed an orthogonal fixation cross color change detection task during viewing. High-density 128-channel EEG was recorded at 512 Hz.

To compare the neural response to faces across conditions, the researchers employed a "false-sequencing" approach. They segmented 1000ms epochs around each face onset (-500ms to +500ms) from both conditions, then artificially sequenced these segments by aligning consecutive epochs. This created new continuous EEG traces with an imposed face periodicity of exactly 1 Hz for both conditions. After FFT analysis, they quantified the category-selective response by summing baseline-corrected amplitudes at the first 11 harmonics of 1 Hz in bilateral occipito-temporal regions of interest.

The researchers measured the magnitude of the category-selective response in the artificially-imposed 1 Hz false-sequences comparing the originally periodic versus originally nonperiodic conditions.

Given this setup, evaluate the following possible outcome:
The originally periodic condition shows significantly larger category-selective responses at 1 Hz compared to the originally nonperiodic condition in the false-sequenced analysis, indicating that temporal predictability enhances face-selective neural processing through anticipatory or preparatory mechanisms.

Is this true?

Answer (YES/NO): NO